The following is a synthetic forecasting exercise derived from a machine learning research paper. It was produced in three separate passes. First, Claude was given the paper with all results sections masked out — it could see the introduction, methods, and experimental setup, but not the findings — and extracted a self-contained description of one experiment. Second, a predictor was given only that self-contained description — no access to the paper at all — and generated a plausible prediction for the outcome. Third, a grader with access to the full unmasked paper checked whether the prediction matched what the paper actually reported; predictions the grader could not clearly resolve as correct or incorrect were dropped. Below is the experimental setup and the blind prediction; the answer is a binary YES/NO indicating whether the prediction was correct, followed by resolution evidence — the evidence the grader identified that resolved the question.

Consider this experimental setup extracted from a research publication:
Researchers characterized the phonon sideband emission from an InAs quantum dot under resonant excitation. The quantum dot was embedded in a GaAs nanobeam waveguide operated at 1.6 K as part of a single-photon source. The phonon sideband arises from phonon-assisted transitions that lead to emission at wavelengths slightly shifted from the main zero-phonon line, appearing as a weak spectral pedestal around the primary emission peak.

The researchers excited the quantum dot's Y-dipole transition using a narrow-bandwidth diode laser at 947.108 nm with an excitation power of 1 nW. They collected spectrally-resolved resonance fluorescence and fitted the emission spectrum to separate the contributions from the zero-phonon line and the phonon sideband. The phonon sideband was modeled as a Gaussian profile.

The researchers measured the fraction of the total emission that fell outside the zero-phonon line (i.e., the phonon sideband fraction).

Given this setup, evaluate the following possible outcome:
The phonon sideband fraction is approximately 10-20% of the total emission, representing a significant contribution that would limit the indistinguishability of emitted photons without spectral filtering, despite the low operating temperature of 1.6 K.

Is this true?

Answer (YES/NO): NO